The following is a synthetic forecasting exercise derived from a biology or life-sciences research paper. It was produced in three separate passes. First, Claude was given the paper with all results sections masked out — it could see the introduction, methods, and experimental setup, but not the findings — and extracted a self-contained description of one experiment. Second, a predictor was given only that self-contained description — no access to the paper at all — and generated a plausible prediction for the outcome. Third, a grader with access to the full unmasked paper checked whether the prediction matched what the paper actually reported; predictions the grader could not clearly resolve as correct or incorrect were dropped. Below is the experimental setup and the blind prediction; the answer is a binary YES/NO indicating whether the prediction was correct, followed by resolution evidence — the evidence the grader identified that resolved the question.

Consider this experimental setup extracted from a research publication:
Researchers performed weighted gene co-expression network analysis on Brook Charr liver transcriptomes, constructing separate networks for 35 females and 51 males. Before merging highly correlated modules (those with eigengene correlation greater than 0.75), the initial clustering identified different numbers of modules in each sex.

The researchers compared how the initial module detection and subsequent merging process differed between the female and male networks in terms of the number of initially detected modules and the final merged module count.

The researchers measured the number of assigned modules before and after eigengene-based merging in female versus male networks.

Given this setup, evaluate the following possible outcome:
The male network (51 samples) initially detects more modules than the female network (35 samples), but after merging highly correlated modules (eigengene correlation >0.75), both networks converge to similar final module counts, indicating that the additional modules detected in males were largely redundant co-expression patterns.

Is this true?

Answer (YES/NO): NO